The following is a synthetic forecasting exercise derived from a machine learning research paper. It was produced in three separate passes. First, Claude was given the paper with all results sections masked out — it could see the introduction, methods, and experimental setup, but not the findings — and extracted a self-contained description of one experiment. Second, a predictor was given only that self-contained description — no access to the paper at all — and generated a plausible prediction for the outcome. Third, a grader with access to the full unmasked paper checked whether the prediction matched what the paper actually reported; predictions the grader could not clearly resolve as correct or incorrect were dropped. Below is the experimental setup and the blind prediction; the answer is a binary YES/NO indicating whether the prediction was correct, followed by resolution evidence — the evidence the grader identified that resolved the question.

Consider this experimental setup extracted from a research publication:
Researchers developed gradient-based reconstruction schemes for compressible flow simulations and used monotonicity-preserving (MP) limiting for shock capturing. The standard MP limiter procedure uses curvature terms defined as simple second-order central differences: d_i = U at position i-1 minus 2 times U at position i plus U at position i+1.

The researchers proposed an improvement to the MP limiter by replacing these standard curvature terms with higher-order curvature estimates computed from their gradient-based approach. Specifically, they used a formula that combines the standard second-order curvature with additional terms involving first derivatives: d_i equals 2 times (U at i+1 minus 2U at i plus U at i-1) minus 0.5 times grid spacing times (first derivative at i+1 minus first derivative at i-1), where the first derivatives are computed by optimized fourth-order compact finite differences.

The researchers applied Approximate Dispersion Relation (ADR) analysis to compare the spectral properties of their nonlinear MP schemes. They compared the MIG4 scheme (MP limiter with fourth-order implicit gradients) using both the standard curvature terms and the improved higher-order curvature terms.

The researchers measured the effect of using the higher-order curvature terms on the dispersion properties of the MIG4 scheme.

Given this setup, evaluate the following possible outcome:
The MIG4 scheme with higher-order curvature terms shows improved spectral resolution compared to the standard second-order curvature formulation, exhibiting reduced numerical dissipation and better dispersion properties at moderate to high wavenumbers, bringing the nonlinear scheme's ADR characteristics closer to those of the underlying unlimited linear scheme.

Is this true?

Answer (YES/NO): NO